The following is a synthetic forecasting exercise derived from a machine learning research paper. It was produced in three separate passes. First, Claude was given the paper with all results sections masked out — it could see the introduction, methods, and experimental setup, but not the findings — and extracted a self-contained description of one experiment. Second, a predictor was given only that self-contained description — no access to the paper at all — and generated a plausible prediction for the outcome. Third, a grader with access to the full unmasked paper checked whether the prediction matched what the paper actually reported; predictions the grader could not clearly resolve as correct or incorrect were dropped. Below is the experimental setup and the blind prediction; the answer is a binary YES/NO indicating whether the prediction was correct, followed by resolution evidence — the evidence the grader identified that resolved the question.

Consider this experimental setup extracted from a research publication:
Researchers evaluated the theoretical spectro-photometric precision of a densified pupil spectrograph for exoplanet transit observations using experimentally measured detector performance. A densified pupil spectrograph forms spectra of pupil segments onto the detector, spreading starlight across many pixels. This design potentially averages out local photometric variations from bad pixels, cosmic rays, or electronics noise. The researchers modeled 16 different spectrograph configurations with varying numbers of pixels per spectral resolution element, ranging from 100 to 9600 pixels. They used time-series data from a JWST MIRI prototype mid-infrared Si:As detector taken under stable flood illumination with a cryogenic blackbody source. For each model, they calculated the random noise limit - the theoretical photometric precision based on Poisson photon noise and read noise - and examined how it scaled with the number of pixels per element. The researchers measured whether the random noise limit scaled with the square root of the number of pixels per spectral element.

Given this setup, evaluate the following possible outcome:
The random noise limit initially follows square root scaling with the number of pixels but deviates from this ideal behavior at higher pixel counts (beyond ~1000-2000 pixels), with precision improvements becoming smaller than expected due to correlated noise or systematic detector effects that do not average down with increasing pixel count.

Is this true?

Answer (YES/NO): NO